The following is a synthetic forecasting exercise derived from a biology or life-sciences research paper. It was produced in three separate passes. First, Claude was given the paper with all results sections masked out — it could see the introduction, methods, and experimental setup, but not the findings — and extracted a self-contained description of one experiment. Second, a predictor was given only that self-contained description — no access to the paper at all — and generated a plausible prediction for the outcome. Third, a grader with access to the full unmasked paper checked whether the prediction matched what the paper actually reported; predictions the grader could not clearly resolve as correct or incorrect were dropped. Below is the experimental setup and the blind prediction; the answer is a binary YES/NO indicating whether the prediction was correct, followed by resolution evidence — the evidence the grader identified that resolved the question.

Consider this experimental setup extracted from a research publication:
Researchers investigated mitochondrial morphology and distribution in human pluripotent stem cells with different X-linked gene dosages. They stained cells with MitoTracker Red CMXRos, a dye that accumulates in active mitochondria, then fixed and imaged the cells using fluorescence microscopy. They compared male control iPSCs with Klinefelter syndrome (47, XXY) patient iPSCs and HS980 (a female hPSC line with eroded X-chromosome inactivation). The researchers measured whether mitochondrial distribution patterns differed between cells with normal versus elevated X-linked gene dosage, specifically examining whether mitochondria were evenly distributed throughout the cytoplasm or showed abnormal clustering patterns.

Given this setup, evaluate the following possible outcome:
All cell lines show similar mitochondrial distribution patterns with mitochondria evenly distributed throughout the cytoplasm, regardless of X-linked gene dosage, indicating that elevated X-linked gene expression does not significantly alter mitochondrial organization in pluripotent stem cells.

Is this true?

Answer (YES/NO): NO